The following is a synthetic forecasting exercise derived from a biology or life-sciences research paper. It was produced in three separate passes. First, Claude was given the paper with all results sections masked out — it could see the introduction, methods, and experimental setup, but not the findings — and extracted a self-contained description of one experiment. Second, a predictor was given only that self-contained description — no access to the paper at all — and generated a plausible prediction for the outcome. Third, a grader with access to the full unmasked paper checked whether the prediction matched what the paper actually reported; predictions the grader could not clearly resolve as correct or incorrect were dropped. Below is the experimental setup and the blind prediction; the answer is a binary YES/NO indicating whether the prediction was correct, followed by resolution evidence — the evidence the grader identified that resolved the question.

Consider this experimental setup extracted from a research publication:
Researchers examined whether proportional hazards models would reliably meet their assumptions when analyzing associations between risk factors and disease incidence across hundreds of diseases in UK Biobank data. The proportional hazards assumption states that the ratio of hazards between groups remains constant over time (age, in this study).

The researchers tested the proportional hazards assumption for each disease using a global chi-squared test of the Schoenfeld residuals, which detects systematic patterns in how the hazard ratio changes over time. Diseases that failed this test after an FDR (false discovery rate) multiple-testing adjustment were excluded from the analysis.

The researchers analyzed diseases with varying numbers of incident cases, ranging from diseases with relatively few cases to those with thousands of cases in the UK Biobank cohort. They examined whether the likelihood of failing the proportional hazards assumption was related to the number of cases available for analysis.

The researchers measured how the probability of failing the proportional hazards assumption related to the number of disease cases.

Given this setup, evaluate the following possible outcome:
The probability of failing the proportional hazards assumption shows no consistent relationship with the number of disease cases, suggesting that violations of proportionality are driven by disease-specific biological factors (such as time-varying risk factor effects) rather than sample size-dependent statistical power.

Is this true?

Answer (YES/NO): NO